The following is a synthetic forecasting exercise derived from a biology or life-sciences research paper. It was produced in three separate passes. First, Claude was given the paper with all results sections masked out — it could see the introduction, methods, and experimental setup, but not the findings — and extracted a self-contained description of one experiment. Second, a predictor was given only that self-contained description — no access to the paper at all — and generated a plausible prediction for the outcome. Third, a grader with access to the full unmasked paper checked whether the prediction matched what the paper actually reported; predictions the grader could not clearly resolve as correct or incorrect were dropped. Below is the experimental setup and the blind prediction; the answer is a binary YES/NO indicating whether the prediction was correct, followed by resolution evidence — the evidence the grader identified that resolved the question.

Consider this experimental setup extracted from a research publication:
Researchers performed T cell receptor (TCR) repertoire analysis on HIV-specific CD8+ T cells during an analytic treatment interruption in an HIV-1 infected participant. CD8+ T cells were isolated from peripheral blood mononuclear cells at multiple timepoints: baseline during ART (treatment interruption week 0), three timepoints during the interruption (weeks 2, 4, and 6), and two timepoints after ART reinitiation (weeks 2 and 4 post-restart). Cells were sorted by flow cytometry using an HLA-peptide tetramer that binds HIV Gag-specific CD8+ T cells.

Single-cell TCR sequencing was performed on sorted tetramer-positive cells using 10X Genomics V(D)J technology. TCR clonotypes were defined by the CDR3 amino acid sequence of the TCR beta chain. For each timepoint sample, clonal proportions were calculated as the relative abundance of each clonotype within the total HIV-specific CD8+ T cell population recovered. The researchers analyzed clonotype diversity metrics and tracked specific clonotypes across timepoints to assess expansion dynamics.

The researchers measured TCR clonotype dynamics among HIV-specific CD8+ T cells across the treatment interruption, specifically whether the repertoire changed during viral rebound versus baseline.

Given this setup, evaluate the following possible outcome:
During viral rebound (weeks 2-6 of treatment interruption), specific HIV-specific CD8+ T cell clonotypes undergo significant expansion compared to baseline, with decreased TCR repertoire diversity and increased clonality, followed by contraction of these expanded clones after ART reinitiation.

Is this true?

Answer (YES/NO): NO